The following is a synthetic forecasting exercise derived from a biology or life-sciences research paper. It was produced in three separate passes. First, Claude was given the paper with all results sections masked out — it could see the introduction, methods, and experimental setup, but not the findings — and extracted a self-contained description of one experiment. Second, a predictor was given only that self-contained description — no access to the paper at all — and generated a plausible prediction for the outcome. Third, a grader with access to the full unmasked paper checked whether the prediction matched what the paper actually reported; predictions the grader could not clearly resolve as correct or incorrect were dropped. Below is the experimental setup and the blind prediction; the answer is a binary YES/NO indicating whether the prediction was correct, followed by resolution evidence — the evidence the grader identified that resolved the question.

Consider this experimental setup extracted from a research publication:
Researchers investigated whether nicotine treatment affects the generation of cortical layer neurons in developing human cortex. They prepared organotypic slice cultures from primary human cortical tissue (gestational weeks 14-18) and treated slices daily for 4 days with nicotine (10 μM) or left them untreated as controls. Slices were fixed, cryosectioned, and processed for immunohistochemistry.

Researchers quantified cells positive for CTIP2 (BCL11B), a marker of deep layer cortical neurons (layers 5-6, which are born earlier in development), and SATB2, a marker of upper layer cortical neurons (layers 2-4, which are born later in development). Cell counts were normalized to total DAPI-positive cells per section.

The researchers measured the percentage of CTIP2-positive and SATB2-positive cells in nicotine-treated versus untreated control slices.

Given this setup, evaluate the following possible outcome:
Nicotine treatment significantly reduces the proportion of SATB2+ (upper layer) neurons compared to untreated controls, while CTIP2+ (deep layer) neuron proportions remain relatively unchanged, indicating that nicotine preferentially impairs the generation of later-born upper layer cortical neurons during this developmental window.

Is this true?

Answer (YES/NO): NO